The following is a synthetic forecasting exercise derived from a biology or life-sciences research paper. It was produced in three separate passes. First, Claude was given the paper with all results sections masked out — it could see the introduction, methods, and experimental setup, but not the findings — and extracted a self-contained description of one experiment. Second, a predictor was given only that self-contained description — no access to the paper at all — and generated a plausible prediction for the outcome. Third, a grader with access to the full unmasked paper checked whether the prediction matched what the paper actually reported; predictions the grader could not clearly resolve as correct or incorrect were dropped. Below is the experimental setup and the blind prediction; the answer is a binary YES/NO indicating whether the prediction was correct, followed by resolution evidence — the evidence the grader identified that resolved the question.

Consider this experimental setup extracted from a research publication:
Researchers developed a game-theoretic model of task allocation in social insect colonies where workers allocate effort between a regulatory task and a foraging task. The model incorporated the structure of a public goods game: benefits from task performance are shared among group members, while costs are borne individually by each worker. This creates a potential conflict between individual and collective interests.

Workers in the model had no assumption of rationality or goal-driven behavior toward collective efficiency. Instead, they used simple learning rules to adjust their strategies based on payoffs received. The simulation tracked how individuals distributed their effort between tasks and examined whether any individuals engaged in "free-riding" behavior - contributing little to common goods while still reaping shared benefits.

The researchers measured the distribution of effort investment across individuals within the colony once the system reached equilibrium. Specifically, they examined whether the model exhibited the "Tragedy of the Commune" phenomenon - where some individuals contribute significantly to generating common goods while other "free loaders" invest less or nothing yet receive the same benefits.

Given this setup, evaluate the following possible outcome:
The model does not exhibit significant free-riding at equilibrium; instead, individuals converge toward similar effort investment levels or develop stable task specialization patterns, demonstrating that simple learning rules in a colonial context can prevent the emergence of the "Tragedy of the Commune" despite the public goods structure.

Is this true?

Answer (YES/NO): NO